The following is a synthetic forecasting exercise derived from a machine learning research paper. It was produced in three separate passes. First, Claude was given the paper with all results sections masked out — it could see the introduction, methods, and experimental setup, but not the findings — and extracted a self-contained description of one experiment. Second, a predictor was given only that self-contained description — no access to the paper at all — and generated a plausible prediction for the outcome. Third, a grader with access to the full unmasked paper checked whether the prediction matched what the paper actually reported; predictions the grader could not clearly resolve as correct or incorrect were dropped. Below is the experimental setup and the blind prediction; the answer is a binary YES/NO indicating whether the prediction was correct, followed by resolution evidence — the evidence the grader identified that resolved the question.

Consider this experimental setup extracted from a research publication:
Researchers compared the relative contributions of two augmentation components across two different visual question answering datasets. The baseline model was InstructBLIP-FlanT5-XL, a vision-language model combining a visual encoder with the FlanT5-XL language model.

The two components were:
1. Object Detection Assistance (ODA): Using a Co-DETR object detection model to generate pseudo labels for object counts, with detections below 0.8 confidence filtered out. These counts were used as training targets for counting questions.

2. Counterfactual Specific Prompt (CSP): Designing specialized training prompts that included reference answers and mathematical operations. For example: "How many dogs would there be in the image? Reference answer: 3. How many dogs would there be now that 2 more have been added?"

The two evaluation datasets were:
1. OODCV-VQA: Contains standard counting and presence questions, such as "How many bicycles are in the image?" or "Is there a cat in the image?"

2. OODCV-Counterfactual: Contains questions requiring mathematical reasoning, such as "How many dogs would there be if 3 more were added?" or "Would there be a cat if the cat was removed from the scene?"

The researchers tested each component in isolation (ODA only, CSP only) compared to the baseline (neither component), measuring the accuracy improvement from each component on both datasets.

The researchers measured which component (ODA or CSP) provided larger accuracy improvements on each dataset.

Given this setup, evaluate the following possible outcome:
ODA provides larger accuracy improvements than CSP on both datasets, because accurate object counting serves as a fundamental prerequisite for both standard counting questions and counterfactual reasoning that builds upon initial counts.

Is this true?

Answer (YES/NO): YES